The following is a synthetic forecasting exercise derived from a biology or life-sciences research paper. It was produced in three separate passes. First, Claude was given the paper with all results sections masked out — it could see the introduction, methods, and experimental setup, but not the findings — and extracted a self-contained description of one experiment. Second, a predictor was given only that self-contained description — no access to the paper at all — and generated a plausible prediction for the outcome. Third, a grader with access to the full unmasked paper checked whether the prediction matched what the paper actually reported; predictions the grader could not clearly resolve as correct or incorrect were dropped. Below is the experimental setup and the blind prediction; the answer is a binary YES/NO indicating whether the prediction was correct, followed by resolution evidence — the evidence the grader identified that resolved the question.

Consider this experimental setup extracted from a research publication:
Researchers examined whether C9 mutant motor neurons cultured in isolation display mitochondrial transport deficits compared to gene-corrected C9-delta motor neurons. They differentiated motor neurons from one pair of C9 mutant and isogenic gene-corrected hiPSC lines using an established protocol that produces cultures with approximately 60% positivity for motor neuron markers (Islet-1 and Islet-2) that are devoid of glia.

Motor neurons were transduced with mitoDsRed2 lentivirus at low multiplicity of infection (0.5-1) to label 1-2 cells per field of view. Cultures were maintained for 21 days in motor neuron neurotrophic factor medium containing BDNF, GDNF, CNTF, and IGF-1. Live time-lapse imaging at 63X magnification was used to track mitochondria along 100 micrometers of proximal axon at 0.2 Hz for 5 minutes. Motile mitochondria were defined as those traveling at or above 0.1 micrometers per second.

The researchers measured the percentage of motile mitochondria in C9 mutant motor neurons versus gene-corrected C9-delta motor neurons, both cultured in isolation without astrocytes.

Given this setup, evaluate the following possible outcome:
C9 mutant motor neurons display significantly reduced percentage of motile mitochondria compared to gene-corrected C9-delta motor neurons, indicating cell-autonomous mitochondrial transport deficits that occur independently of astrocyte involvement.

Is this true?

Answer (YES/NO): YES